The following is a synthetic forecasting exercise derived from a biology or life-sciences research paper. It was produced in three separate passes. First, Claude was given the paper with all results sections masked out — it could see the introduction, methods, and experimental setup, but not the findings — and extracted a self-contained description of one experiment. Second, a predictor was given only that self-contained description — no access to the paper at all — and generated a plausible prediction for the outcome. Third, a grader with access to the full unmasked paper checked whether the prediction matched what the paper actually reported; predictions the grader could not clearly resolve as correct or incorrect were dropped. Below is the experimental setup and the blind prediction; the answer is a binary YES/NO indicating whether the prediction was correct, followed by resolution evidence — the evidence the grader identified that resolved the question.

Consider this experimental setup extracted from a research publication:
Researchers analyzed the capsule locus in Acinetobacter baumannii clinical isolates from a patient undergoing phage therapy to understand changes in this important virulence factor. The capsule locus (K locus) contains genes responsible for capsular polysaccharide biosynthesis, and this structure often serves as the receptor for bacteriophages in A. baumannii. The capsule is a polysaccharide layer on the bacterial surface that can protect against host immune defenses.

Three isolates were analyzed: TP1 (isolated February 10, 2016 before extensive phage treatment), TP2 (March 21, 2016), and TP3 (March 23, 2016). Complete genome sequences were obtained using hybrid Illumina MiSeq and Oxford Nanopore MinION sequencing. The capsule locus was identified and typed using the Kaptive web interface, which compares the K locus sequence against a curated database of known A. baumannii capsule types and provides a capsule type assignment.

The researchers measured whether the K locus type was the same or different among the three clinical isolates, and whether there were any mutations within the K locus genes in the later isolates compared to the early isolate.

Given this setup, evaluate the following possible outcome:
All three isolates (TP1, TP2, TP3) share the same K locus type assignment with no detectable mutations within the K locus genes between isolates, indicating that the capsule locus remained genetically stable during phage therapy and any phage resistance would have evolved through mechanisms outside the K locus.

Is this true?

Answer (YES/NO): NO